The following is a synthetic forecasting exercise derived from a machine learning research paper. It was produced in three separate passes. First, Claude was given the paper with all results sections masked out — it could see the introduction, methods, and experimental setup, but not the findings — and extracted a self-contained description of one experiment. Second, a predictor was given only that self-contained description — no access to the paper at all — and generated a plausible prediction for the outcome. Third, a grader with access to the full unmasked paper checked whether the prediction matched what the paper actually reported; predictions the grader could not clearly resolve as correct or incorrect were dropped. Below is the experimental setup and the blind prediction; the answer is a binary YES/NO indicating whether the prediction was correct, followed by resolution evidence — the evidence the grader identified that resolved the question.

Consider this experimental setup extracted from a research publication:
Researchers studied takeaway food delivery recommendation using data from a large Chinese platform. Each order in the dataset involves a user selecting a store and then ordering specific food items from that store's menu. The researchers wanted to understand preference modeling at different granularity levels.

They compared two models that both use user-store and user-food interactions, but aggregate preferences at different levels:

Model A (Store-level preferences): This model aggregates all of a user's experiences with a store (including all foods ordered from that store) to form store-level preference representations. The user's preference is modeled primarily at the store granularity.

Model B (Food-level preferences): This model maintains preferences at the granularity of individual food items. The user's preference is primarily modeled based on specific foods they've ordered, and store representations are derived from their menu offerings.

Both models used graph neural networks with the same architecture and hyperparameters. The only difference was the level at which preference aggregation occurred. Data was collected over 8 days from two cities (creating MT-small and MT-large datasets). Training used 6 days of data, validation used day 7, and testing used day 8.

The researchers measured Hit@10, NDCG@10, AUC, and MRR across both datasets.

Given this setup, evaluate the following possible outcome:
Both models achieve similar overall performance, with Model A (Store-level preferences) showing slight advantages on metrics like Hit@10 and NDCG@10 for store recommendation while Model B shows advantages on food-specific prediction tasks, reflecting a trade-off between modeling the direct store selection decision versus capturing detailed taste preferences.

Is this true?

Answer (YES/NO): NO